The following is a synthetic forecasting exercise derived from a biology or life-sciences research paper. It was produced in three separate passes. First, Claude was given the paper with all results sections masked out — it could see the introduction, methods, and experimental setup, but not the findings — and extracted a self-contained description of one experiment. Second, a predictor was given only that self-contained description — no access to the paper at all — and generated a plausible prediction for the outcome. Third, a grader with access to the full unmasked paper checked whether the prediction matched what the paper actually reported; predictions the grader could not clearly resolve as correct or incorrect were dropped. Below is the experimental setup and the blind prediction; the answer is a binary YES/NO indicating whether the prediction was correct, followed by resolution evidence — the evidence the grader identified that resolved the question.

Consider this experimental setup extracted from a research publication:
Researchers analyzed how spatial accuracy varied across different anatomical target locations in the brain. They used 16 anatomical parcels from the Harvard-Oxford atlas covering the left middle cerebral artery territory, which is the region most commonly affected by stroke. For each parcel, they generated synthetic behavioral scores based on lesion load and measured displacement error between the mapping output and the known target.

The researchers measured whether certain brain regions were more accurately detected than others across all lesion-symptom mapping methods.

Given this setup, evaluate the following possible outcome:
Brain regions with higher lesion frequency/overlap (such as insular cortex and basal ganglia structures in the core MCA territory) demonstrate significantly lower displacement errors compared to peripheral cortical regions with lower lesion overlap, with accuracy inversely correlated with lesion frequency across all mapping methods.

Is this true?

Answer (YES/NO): NO